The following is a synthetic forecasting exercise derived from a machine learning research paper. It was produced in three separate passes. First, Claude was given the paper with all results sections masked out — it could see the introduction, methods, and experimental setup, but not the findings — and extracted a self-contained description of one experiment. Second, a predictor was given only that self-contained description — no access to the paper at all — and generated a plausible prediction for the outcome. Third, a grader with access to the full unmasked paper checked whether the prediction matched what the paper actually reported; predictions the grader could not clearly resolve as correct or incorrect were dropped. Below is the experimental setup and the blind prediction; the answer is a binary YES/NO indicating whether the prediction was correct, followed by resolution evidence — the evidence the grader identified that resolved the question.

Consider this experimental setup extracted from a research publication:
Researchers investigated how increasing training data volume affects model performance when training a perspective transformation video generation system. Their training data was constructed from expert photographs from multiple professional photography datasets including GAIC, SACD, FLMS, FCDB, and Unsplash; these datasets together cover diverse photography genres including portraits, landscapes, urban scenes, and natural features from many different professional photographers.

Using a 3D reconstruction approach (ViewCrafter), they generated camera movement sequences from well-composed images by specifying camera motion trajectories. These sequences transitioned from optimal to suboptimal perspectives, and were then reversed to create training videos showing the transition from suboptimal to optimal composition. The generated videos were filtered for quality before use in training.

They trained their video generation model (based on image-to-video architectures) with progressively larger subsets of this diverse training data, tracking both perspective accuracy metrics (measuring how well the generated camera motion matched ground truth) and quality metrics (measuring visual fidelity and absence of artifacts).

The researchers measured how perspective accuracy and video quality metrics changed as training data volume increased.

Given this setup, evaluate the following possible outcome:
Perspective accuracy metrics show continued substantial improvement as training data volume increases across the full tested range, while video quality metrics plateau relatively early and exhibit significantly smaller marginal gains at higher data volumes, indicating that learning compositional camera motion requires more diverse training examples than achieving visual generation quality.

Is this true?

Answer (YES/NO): NO